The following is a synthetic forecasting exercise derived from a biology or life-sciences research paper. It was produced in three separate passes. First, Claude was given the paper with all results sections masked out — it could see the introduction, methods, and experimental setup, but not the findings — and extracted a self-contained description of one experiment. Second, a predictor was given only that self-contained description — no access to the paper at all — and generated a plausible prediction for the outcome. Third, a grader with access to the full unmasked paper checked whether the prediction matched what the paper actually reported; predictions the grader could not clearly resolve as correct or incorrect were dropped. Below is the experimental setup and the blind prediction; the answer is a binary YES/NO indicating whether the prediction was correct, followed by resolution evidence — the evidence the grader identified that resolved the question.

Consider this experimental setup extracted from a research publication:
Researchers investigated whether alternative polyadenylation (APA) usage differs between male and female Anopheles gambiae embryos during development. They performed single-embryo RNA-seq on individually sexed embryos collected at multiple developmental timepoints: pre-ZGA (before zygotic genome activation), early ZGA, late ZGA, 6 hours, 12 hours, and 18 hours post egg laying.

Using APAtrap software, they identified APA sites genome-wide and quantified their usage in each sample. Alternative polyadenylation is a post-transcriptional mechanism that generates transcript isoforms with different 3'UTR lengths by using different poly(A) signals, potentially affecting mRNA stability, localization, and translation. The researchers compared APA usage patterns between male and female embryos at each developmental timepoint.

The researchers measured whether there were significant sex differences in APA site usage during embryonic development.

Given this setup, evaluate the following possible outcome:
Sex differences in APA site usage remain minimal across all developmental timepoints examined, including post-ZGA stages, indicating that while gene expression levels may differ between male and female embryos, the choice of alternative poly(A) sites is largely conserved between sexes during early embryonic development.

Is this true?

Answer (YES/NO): YES